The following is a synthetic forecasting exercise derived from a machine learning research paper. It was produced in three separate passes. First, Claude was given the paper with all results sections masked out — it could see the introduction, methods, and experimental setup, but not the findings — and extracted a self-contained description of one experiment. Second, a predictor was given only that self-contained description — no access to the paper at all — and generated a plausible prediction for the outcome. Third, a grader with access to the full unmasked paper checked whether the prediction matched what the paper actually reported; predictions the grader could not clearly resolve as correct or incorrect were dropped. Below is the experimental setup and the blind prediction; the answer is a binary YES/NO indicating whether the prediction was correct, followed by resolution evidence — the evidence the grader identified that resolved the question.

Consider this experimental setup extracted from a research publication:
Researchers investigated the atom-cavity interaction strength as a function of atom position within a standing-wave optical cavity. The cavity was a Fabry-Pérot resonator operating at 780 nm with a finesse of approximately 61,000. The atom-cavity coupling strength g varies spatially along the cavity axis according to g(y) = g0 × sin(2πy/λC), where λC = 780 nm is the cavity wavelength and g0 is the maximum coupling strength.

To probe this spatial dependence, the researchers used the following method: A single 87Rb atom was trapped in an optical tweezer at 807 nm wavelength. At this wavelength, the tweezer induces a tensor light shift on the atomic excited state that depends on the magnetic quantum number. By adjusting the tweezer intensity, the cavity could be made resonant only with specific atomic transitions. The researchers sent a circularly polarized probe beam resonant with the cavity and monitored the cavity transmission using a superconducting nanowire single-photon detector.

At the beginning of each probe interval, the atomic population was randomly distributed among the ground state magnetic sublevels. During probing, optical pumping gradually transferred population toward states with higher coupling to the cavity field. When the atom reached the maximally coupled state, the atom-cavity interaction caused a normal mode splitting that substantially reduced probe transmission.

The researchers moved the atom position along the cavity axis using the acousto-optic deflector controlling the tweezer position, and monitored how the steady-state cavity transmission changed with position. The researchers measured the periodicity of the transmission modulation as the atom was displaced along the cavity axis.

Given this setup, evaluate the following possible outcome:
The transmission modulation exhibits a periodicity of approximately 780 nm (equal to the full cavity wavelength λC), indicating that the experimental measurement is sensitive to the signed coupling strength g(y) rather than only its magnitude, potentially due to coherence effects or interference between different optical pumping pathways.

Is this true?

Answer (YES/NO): NO